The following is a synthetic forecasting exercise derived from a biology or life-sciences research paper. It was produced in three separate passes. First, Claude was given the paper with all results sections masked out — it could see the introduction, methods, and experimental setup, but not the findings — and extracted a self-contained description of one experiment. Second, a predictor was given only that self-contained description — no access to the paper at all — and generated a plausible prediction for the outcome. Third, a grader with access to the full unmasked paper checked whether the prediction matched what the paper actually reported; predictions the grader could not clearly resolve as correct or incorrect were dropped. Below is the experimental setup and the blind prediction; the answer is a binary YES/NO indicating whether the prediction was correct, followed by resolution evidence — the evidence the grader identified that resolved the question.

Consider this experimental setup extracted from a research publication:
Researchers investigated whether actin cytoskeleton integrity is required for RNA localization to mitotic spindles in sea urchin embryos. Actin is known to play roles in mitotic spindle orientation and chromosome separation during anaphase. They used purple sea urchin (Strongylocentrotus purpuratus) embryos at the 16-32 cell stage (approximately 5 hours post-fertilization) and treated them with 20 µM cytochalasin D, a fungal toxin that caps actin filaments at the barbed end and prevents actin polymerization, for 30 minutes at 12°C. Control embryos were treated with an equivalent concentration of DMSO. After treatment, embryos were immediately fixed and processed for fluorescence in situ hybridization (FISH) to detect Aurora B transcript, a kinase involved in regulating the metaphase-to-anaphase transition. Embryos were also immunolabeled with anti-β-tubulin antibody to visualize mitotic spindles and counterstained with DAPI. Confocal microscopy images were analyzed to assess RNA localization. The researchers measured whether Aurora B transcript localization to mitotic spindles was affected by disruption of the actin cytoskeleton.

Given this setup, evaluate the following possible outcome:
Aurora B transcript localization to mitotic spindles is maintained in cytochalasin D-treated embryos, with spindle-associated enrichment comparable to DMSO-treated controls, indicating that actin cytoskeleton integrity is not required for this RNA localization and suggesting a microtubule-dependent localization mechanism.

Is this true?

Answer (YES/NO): YES